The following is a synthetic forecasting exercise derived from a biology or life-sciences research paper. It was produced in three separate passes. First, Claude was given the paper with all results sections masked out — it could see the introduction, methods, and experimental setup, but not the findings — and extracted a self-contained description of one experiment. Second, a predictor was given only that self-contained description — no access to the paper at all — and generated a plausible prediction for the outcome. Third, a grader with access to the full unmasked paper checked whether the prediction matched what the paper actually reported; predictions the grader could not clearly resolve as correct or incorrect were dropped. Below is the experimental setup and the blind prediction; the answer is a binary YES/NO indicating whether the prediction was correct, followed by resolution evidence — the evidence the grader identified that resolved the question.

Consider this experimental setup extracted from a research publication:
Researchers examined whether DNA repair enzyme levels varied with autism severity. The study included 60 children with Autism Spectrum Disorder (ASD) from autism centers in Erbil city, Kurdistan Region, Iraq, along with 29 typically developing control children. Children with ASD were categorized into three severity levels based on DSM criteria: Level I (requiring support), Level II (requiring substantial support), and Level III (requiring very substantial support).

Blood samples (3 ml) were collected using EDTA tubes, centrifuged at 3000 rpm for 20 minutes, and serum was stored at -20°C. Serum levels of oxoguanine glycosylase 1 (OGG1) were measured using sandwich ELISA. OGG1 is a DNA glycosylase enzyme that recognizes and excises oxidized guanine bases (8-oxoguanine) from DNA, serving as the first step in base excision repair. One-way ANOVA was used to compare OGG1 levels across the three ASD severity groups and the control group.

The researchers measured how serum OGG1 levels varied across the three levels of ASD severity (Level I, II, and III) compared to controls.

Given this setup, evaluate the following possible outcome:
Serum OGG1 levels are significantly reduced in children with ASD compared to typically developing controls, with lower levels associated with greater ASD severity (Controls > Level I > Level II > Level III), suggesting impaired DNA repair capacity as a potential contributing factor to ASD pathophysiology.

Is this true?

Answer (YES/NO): YES